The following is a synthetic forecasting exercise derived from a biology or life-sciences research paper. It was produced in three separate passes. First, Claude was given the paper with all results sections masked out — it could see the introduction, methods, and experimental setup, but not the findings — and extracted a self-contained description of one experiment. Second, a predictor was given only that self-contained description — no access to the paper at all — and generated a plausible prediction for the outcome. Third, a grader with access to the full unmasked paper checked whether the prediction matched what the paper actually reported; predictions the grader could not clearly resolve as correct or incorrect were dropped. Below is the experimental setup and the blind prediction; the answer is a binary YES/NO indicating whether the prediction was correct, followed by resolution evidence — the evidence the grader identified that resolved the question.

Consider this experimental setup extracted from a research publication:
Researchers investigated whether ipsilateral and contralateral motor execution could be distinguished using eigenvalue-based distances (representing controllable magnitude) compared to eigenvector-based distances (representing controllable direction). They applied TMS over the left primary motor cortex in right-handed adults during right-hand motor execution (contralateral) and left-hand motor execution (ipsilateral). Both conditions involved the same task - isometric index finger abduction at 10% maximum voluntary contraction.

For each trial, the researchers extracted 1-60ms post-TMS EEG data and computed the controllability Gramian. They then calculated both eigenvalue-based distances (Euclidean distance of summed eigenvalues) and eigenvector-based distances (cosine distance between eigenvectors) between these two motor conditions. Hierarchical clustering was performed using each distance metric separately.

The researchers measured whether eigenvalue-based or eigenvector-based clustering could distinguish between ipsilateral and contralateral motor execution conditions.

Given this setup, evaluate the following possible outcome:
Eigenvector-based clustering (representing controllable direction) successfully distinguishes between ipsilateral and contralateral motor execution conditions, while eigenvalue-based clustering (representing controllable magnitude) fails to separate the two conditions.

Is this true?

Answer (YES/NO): YES